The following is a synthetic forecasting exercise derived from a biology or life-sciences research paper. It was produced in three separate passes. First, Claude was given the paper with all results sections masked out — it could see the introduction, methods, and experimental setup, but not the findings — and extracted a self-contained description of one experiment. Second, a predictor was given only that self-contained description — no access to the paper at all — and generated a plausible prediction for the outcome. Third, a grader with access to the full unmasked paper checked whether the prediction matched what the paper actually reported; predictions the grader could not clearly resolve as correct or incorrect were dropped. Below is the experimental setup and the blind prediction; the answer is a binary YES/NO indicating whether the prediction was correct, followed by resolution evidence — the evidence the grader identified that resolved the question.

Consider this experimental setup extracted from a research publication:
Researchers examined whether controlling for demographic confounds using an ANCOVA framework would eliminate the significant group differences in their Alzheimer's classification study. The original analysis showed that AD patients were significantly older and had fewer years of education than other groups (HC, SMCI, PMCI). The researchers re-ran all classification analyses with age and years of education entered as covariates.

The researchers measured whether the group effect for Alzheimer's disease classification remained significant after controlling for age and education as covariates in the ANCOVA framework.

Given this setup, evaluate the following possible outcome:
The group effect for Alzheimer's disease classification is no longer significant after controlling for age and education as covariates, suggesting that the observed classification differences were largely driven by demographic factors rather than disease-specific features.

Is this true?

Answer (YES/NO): NO